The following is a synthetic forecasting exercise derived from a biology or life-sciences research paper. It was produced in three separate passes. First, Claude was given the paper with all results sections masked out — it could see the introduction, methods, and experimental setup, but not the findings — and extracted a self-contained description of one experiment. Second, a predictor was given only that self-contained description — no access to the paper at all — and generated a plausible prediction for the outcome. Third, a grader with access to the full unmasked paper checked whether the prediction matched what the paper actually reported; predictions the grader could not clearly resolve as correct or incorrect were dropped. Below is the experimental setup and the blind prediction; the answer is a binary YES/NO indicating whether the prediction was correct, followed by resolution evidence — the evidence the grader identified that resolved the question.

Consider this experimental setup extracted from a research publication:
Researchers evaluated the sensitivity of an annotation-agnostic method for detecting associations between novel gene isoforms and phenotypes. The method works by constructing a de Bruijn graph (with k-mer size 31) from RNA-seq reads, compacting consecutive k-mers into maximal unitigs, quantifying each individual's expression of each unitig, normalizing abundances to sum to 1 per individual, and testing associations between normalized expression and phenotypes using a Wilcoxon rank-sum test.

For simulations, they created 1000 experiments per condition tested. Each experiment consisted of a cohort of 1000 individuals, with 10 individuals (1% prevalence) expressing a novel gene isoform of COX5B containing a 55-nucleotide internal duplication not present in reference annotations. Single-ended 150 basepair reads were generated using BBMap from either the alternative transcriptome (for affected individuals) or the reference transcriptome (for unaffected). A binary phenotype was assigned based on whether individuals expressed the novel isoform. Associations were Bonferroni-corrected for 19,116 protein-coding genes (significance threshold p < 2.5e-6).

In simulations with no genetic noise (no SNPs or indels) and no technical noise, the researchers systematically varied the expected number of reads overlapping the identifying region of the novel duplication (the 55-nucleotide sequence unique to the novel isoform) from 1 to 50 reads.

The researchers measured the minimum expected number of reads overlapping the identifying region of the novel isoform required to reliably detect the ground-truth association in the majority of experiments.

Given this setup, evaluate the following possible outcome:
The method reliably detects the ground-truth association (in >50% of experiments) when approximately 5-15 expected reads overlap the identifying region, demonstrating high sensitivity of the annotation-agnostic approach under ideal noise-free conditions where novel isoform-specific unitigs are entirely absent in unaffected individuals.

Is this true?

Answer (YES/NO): YES